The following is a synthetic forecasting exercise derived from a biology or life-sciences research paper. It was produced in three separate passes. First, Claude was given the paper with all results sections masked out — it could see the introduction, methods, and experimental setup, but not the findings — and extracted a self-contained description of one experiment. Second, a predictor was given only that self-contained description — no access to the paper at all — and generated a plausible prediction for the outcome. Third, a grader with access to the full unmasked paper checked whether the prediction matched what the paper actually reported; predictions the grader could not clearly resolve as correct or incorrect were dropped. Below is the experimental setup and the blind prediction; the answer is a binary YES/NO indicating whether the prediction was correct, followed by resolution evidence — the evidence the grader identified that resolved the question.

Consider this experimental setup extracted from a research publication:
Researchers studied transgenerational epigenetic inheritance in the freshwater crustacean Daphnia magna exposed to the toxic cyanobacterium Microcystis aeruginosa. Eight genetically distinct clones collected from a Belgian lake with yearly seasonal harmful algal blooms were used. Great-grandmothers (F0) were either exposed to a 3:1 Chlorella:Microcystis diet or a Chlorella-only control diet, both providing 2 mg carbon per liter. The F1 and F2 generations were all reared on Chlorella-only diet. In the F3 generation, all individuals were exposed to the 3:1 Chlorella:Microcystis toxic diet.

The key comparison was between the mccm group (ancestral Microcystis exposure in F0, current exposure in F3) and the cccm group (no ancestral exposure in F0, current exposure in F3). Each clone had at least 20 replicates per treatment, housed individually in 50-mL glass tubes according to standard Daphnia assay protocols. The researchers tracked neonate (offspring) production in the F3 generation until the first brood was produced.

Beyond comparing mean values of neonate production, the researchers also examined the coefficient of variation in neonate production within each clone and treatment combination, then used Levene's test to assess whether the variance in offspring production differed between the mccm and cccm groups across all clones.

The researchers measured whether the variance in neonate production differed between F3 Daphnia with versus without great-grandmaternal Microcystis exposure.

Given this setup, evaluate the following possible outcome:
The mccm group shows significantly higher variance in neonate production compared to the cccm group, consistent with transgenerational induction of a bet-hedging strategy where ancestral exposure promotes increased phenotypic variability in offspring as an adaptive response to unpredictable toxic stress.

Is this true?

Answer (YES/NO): YES